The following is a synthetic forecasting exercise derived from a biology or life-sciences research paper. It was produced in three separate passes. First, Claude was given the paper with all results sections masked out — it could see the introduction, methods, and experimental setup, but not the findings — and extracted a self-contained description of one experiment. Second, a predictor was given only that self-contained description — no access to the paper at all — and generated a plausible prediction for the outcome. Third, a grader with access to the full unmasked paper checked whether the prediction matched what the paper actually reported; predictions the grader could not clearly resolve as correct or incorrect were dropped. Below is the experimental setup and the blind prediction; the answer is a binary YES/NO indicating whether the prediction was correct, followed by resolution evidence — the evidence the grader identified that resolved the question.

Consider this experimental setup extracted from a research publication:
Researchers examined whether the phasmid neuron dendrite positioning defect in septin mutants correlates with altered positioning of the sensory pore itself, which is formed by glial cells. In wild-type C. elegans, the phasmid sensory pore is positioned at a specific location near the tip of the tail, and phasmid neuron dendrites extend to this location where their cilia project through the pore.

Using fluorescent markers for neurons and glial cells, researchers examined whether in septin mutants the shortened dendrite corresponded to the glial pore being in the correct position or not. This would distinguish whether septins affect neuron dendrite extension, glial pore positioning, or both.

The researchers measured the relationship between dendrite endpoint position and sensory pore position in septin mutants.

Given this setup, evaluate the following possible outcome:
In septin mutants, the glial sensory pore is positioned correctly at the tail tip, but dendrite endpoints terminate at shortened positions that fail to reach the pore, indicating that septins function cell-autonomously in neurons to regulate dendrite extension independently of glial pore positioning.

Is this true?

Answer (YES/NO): NO